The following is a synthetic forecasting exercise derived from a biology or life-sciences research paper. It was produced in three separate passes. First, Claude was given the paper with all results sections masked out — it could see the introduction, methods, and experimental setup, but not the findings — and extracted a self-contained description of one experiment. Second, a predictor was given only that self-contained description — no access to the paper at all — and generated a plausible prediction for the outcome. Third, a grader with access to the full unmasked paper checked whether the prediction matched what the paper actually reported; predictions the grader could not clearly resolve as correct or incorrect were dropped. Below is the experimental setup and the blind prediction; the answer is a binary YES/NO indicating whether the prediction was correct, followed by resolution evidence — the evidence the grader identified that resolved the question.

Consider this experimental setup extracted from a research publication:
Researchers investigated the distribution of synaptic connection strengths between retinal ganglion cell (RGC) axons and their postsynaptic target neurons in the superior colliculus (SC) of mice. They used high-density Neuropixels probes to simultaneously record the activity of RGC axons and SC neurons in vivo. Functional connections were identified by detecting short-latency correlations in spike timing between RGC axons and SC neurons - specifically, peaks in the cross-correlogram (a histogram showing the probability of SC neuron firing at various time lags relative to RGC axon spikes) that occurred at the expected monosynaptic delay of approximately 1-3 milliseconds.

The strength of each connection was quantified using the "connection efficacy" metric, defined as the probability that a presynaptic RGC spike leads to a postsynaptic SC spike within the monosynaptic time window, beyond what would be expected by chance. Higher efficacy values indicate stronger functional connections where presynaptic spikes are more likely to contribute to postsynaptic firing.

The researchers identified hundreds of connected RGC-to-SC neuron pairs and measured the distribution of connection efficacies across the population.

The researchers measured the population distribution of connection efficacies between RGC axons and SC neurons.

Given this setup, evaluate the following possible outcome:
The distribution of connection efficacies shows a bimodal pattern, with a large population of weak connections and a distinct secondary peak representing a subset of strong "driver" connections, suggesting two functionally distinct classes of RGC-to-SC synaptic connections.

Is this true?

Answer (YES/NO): NO